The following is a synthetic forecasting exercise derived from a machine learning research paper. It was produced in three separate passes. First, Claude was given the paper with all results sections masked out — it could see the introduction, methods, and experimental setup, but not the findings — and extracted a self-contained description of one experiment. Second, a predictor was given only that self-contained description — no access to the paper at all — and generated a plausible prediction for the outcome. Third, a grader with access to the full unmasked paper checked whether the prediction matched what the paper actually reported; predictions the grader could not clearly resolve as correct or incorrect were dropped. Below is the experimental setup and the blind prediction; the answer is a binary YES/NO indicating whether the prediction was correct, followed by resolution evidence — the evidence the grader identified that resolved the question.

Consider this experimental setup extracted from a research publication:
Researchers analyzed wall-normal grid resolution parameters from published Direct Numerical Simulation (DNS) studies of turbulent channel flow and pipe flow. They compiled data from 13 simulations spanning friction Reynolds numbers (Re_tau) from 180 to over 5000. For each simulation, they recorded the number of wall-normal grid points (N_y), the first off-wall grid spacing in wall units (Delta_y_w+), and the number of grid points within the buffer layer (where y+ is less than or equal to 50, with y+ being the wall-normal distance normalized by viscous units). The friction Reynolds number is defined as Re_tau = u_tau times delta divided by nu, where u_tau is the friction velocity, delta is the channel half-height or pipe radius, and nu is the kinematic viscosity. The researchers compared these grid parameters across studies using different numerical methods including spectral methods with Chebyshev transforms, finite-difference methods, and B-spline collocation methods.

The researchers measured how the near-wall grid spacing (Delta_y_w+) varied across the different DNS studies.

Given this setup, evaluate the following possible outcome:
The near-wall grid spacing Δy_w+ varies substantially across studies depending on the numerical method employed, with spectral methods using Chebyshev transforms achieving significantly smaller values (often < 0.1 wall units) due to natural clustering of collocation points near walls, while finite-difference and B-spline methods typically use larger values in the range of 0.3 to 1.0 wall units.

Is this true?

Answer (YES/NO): NO